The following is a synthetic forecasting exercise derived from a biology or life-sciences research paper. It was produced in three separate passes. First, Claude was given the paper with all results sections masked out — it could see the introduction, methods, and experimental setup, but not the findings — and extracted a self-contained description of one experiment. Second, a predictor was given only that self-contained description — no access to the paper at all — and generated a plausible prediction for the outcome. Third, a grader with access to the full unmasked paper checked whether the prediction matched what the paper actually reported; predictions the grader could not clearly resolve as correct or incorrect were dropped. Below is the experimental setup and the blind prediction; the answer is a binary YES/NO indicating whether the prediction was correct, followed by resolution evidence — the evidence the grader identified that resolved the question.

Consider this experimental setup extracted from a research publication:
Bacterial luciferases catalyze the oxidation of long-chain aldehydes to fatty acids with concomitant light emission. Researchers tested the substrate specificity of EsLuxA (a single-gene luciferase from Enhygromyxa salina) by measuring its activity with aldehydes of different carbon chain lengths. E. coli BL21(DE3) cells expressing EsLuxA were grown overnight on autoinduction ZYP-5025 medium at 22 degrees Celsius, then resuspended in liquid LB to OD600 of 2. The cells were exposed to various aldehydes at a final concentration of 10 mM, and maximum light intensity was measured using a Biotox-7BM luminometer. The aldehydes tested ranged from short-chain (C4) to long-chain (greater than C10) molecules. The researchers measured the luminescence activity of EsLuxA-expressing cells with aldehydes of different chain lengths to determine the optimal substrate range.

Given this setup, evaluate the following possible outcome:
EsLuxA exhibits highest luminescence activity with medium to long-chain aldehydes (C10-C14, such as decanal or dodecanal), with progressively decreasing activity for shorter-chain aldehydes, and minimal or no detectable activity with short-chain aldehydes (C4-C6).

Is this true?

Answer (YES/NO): NO